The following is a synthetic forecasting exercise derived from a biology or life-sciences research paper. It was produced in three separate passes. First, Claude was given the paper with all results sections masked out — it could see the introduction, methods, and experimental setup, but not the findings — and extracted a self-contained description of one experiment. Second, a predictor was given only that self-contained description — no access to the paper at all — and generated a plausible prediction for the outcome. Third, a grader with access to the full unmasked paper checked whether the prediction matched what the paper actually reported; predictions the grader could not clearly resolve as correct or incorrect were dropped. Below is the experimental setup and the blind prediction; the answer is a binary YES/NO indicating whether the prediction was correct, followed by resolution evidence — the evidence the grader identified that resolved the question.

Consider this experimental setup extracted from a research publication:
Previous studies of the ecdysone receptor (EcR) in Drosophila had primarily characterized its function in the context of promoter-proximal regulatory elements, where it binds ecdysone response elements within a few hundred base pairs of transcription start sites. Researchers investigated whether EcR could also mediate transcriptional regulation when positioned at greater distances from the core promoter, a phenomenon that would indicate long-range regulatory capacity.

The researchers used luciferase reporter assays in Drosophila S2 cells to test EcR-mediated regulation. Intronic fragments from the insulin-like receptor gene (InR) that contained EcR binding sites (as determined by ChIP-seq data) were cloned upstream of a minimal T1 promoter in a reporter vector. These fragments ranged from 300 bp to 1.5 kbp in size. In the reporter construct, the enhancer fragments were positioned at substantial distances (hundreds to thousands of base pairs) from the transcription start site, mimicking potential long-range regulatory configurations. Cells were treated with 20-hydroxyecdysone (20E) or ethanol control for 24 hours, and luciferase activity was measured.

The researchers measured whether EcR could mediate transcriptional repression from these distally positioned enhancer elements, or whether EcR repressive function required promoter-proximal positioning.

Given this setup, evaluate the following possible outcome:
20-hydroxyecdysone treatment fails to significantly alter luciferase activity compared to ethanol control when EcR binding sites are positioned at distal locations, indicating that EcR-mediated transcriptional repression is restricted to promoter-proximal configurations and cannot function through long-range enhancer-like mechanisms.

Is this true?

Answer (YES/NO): NO